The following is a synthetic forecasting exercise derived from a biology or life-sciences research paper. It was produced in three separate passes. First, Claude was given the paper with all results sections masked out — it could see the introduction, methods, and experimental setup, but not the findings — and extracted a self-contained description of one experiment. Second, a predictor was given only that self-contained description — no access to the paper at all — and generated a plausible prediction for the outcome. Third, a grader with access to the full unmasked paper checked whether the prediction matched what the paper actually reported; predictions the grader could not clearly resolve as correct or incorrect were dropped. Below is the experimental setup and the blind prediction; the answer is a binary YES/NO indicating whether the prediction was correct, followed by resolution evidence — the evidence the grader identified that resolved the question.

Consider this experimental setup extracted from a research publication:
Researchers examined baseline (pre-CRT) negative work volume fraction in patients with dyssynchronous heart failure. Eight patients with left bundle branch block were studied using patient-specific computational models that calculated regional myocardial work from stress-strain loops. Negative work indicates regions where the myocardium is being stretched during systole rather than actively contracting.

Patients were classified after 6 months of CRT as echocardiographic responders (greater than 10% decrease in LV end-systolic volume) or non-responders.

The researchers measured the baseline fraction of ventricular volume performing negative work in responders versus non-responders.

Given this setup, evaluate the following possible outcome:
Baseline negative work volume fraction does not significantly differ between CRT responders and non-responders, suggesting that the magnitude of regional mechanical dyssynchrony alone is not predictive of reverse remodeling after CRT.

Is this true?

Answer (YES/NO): NO